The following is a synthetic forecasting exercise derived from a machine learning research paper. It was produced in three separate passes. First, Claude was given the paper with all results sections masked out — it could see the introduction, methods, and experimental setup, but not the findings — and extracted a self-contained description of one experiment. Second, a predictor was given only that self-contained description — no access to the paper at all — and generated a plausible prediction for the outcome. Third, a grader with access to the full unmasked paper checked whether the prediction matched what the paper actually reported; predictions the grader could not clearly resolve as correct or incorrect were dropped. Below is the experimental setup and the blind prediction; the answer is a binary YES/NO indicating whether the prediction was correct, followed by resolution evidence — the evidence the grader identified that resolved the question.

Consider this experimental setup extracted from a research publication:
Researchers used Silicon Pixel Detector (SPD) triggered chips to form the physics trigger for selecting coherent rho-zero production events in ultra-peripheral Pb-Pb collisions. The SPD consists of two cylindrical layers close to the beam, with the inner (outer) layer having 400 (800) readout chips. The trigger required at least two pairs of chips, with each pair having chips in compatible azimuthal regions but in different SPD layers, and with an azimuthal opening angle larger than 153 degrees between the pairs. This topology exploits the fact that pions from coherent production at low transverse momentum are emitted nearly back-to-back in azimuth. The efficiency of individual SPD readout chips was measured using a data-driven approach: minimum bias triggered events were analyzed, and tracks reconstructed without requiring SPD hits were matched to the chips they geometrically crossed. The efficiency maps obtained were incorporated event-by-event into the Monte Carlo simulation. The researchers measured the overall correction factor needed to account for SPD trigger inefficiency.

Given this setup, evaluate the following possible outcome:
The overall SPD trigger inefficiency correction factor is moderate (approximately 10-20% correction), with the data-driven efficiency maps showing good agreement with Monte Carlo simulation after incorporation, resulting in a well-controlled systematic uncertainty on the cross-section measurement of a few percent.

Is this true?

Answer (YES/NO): YES